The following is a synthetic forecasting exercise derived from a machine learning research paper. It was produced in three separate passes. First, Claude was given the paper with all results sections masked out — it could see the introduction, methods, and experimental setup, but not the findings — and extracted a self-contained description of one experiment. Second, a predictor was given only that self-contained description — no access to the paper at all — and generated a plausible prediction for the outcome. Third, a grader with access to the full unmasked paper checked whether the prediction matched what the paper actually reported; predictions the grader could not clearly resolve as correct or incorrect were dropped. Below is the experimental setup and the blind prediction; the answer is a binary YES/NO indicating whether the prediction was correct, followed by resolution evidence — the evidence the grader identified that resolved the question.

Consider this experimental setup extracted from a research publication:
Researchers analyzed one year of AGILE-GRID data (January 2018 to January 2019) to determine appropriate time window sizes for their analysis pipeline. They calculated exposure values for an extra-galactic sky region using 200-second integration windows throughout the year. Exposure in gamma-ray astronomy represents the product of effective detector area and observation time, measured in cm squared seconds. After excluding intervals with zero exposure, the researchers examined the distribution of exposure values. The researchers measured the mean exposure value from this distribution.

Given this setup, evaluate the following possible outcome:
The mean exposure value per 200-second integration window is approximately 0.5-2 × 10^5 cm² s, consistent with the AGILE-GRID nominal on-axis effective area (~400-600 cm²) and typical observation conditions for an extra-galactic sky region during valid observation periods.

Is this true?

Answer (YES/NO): NO